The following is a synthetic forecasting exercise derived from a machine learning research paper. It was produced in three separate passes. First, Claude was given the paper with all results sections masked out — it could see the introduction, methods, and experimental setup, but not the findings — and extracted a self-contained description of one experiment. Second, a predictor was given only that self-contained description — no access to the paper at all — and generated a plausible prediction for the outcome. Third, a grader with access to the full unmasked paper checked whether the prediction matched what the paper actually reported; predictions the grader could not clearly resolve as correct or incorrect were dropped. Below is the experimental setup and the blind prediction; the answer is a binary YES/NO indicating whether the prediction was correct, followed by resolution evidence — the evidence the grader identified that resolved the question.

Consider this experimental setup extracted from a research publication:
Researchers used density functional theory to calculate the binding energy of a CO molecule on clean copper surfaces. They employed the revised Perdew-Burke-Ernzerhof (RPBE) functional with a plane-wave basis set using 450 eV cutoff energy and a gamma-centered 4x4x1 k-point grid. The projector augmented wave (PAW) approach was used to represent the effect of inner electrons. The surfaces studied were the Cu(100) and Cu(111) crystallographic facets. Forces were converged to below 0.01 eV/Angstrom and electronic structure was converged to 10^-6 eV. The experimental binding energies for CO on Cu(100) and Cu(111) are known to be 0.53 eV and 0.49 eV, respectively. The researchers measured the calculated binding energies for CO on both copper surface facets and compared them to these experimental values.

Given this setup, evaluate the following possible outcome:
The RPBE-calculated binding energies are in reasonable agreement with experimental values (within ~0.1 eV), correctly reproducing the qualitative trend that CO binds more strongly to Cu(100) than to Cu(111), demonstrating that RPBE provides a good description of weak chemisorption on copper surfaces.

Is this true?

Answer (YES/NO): YES